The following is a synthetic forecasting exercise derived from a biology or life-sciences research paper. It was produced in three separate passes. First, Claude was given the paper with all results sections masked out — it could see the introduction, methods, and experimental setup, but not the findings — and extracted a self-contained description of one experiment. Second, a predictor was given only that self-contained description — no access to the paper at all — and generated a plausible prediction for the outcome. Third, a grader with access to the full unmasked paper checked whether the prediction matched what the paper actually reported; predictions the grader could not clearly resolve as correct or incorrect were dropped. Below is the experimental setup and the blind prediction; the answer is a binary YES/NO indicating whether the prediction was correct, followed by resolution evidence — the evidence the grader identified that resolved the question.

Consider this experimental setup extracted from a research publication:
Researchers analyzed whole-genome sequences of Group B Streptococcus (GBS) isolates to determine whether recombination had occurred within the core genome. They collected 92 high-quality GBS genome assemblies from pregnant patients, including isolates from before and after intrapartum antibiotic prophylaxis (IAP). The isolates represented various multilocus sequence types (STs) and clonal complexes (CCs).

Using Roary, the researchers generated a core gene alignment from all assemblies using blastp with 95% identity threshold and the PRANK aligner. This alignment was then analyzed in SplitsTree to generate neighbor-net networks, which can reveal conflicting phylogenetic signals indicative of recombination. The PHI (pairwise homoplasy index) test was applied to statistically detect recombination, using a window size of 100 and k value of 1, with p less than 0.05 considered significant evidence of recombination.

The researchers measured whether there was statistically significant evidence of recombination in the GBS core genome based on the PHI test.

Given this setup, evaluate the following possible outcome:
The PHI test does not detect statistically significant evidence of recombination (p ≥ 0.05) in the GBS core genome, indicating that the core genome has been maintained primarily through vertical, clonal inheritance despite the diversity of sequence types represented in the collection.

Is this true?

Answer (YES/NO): NO